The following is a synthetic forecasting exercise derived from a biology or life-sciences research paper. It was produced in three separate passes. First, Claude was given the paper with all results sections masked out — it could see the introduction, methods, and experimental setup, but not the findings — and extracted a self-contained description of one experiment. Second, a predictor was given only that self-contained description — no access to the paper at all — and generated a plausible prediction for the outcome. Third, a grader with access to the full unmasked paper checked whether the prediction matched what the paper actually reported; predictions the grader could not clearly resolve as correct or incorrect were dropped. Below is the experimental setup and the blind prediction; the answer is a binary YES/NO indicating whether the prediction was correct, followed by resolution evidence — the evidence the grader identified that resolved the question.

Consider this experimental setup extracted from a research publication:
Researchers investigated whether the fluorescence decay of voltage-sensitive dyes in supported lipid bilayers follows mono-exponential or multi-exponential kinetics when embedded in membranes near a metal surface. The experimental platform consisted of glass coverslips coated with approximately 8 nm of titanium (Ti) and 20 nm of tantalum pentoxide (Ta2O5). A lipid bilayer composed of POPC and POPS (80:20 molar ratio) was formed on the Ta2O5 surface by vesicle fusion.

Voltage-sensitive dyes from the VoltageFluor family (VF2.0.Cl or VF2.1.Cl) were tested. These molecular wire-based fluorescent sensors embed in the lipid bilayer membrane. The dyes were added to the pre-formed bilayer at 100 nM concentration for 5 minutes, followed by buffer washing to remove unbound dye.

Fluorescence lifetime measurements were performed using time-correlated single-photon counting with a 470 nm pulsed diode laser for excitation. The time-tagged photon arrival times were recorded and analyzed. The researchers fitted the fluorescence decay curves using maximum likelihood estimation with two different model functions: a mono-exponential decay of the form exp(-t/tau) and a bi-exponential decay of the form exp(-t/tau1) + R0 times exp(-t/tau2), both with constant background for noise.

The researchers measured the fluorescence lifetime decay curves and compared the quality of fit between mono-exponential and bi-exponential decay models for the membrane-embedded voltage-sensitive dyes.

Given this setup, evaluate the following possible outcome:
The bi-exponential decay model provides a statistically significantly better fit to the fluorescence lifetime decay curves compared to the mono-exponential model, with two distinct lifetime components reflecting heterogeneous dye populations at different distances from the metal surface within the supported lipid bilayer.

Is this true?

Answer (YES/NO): NO